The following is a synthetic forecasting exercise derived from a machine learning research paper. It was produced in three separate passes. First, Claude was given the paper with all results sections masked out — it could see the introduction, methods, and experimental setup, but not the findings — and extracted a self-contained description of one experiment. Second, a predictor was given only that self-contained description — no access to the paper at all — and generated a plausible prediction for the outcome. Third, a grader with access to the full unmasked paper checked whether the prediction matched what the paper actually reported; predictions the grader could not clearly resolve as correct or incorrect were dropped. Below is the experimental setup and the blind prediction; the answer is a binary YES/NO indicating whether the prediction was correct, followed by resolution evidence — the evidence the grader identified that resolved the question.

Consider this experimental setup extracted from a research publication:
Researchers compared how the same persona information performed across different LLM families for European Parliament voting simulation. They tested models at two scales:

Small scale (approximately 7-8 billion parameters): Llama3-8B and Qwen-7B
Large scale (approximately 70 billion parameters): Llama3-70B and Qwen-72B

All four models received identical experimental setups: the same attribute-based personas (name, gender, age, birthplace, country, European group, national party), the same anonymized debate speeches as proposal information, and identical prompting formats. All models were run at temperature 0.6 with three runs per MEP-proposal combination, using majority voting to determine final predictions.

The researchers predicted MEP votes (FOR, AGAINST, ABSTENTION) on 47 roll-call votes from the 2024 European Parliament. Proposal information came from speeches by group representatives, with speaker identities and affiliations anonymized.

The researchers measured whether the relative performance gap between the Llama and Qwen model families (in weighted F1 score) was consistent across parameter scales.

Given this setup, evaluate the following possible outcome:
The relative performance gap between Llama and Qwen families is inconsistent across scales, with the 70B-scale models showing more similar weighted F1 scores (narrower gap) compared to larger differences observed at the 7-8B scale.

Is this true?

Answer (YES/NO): YES